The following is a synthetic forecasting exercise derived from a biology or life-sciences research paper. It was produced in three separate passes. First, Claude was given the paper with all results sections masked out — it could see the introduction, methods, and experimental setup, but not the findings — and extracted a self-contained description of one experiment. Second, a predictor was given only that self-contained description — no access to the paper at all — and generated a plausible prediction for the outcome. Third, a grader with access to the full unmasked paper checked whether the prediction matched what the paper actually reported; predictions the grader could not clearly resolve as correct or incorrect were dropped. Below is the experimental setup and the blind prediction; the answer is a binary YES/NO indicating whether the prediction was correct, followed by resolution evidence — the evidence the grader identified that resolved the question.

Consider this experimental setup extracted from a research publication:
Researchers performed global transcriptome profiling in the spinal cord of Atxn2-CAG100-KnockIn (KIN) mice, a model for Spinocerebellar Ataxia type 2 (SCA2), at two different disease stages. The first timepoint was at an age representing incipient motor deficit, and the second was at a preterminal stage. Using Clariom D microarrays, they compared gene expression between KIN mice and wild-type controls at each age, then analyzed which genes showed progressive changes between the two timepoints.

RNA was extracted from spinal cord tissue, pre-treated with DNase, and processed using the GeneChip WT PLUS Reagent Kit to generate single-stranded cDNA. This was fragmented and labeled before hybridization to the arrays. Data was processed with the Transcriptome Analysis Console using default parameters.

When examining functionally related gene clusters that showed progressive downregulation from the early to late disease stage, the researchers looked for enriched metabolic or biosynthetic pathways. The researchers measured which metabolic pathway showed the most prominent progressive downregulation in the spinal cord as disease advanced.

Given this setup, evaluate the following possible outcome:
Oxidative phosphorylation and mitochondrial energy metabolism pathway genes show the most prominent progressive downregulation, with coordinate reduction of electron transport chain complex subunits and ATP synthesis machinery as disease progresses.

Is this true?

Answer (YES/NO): NO